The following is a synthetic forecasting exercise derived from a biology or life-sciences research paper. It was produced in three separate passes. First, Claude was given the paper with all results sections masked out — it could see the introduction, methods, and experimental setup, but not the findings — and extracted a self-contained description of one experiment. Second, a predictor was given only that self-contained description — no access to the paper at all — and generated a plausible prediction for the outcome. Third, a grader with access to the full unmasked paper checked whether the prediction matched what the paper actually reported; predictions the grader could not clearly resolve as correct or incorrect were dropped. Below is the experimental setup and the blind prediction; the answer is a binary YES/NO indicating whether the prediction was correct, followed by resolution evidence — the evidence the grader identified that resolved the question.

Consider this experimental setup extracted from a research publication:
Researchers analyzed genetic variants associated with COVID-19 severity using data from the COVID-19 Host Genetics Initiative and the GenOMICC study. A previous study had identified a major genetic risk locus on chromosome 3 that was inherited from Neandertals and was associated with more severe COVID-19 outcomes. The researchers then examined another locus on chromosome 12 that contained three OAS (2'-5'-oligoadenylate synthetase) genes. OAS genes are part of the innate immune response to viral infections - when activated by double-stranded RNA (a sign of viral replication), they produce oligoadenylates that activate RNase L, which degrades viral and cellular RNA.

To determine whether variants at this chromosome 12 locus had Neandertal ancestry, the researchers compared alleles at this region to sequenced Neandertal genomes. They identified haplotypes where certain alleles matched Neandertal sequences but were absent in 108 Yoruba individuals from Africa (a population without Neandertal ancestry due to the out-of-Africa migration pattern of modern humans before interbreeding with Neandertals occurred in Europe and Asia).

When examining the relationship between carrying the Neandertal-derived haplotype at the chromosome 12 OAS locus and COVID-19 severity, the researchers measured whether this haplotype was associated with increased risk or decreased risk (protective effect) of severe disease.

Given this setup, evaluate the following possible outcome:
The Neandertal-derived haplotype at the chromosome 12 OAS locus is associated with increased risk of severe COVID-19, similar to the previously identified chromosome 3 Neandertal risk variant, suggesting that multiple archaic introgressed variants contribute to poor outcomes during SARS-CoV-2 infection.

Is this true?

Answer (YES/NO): NO